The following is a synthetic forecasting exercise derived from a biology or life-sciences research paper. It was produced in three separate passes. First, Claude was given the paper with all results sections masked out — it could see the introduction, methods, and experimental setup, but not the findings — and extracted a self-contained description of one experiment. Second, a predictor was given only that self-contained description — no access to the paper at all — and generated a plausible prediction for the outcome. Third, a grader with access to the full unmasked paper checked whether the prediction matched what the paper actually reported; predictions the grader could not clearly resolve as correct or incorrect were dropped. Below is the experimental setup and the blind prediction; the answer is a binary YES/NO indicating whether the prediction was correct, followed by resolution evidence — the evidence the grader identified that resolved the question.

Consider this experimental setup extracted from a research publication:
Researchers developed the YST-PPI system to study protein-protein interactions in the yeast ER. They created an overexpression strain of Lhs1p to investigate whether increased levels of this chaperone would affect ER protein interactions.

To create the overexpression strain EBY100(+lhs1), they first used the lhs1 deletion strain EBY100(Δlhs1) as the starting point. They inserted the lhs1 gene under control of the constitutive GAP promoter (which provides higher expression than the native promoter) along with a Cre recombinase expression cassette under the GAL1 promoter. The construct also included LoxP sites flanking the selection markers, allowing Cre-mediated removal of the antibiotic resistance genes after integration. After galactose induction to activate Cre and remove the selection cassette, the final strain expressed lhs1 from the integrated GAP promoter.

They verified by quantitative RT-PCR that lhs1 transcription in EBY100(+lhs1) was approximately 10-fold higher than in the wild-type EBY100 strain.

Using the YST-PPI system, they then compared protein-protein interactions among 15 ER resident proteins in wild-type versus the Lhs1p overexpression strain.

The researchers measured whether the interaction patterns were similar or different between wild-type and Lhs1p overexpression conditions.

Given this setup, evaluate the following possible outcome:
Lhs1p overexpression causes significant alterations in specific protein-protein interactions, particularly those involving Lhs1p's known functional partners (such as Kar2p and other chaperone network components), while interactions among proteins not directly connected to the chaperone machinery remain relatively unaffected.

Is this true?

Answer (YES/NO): NO